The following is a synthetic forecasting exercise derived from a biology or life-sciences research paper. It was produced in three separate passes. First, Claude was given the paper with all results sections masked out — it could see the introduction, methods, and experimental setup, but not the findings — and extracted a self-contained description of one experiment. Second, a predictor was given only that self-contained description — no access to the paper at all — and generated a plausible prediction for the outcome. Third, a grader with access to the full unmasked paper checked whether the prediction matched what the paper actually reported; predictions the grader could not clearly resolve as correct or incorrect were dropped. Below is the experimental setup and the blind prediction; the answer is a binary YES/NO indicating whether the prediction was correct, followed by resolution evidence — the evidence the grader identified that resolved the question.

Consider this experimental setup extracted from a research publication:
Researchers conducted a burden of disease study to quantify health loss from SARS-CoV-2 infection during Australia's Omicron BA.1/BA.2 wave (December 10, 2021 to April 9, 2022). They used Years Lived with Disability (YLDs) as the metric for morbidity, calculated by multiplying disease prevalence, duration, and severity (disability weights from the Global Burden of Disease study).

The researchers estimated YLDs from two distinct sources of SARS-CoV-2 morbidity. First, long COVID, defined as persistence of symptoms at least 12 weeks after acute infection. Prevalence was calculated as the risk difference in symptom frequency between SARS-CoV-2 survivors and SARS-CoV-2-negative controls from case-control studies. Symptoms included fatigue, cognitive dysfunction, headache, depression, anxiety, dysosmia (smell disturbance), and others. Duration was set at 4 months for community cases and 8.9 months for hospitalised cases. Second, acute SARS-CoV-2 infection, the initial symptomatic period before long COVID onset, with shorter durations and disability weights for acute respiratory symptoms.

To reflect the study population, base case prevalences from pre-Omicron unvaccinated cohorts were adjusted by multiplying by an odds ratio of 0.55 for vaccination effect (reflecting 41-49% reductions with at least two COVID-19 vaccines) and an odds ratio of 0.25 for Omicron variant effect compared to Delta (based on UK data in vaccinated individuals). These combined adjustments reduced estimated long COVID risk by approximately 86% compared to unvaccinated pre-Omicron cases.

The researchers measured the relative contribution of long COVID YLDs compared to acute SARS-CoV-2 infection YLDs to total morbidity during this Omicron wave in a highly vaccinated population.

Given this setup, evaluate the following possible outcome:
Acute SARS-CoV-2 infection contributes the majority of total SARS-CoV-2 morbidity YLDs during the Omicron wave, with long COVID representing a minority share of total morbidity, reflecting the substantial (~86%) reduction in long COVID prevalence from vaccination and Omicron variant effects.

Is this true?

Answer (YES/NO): NO